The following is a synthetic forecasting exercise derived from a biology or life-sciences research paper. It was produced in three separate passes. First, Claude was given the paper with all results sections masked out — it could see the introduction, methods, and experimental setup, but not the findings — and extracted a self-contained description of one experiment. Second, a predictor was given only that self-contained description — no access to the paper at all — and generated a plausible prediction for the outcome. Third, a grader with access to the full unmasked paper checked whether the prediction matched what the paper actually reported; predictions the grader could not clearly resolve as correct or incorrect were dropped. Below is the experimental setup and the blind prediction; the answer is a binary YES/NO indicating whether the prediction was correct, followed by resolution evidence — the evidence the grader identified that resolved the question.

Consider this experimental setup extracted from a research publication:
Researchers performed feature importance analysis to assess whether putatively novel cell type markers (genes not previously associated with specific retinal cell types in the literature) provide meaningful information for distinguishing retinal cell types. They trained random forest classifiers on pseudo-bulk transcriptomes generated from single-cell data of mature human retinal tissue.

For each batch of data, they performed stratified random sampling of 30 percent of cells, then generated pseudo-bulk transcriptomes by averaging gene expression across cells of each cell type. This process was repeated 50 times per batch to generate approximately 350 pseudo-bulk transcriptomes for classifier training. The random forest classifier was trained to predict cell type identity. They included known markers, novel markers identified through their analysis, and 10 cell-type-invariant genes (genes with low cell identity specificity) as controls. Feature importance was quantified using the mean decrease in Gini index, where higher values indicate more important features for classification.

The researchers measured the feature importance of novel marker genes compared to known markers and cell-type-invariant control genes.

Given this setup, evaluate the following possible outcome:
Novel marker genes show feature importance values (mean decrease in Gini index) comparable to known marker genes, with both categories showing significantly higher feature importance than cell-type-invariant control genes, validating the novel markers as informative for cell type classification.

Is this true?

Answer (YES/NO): YES